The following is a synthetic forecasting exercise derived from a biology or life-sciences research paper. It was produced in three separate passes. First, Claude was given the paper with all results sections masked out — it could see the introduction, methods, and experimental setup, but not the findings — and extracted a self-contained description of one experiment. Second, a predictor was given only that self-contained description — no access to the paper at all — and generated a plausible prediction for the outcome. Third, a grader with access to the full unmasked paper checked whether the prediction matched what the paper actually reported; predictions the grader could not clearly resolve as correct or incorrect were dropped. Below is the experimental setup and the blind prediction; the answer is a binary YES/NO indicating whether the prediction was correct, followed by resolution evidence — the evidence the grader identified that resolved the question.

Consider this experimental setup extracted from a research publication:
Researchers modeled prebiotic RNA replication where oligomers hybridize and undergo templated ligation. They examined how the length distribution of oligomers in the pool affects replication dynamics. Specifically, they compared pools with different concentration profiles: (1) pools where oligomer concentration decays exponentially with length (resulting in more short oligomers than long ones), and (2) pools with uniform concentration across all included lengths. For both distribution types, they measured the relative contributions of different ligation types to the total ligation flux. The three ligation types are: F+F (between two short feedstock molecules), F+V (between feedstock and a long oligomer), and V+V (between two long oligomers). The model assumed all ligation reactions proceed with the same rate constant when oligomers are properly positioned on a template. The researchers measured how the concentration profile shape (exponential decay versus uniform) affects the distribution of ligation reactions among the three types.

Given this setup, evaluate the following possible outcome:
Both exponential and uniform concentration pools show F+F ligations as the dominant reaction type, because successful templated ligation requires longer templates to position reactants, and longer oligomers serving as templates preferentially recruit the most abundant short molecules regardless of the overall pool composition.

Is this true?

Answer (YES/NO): NO